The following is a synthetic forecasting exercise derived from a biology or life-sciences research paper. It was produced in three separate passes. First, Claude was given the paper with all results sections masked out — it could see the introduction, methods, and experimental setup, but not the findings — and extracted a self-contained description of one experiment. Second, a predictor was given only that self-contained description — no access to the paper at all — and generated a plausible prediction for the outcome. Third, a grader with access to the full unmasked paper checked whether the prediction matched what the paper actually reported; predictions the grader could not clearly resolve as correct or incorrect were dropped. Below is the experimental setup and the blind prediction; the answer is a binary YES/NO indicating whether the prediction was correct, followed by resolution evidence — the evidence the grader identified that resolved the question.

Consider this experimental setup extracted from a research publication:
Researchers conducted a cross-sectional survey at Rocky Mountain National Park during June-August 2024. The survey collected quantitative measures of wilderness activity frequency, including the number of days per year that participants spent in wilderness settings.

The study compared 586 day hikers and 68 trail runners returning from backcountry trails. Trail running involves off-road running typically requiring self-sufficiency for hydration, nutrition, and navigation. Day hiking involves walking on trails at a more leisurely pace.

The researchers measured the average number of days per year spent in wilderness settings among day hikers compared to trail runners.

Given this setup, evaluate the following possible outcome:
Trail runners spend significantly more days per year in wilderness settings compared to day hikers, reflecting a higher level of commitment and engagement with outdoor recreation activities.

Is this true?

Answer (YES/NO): YES